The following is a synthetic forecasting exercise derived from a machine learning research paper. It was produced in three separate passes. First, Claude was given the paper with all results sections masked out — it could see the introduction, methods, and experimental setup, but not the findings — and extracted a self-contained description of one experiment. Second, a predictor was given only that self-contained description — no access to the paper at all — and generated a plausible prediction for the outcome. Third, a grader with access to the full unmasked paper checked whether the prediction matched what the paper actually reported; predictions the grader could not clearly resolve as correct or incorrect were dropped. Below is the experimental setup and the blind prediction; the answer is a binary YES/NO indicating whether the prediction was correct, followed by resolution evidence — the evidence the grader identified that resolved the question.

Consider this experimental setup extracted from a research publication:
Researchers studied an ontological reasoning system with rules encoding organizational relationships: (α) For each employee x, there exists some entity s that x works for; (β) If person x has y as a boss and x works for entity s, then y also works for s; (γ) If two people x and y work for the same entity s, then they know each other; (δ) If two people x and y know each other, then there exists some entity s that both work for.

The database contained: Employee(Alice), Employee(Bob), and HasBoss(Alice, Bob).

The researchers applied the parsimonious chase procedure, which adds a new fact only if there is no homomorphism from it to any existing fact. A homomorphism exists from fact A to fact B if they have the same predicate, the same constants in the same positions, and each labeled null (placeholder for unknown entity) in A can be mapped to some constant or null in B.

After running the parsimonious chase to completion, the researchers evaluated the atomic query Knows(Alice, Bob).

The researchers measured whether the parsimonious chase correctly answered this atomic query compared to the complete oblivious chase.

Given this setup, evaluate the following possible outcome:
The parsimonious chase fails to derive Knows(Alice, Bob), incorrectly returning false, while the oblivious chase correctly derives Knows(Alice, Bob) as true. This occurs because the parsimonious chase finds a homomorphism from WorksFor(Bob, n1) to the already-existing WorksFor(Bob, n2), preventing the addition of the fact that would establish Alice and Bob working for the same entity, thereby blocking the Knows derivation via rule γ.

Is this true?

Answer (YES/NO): YES